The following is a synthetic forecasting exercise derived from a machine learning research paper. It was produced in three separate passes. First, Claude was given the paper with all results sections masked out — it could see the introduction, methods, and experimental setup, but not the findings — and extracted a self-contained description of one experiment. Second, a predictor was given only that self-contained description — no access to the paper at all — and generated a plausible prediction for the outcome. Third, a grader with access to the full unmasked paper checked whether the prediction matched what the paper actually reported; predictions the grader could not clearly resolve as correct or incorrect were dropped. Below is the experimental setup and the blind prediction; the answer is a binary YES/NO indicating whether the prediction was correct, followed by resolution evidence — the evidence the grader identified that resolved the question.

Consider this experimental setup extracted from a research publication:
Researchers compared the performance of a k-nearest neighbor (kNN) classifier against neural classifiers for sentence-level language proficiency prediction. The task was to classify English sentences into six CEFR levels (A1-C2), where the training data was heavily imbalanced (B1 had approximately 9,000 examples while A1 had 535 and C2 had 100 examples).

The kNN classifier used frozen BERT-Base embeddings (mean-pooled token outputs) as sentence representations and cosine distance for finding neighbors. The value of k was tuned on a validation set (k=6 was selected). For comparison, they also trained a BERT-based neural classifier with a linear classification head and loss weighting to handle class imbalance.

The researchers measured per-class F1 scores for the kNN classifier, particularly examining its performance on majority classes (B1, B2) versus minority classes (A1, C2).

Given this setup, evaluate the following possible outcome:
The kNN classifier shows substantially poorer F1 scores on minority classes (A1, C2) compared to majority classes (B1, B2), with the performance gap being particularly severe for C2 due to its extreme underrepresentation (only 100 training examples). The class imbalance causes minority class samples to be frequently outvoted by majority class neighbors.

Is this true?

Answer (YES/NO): YES